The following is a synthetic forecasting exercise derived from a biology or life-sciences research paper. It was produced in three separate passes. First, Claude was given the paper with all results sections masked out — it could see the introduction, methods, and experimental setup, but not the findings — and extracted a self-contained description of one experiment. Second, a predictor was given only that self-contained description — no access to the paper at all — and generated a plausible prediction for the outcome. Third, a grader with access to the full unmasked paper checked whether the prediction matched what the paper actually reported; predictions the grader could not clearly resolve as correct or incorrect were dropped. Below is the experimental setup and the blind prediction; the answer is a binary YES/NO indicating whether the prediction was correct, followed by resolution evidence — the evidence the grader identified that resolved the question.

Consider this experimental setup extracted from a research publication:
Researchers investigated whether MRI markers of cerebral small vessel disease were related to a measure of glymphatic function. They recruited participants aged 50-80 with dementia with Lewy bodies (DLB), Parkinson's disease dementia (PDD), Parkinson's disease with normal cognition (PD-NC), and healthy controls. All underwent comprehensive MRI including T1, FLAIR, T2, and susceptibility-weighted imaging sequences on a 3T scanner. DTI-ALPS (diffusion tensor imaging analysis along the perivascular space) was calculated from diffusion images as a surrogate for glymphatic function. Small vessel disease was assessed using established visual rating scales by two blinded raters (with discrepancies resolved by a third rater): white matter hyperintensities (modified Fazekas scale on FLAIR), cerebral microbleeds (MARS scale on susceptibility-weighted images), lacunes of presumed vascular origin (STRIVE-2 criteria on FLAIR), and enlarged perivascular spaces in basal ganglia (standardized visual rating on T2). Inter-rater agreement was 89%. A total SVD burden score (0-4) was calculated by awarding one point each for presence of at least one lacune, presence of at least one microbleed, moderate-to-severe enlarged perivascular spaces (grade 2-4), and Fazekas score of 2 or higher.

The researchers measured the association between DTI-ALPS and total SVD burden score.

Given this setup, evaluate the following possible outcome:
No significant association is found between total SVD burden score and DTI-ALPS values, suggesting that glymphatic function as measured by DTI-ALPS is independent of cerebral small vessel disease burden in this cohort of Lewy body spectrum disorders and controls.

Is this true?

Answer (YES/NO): YES